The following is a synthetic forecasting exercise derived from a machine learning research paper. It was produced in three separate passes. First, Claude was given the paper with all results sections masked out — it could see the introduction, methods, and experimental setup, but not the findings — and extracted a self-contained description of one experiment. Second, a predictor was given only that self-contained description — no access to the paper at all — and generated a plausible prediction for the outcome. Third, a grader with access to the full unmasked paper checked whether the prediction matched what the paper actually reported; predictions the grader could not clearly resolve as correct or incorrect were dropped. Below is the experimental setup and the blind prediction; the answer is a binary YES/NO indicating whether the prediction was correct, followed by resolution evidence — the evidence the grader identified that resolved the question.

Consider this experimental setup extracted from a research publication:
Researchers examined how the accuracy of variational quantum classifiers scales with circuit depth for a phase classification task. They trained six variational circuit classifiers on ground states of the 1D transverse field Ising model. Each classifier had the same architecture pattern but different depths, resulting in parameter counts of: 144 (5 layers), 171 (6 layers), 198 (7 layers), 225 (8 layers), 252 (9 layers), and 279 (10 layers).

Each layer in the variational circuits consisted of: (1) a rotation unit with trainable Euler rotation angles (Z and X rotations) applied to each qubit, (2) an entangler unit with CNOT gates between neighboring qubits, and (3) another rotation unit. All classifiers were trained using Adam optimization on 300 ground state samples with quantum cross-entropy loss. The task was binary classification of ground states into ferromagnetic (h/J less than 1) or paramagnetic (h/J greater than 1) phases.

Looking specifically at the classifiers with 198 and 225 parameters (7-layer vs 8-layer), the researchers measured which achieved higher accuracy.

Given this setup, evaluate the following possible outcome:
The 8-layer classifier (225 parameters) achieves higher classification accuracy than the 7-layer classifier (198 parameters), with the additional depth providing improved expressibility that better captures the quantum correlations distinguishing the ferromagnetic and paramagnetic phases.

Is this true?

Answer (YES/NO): NO